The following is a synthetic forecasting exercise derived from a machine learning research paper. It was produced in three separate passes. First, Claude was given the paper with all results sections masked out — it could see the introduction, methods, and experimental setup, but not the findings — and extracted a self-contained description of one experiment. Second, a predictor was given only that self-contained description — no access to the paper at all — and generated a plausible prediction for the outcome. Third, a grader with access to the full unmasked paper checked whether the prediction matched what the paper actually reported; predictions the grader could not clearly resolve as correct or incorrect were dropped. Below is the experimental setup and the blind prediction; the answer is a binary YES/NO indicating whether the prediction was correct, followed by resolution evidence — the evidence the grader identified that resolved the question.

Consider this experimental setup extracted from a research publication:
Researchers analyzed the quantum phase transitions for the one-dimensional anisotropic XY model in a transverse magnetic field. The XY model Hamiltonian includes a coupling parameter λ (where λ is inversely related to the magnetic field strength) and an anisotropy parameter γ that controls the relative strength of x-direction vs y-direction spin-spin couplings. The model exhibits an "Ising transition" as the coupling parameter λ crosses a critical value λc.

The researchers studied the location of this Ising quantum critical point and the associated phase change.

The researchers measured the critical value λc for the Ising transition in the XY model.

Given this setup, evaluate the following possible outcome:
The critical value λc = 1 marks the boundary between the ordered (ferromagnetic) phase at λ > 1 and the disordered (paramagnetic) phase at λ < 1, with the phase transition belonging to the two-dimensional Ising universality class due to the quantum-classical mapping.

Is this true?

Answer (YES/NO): NO